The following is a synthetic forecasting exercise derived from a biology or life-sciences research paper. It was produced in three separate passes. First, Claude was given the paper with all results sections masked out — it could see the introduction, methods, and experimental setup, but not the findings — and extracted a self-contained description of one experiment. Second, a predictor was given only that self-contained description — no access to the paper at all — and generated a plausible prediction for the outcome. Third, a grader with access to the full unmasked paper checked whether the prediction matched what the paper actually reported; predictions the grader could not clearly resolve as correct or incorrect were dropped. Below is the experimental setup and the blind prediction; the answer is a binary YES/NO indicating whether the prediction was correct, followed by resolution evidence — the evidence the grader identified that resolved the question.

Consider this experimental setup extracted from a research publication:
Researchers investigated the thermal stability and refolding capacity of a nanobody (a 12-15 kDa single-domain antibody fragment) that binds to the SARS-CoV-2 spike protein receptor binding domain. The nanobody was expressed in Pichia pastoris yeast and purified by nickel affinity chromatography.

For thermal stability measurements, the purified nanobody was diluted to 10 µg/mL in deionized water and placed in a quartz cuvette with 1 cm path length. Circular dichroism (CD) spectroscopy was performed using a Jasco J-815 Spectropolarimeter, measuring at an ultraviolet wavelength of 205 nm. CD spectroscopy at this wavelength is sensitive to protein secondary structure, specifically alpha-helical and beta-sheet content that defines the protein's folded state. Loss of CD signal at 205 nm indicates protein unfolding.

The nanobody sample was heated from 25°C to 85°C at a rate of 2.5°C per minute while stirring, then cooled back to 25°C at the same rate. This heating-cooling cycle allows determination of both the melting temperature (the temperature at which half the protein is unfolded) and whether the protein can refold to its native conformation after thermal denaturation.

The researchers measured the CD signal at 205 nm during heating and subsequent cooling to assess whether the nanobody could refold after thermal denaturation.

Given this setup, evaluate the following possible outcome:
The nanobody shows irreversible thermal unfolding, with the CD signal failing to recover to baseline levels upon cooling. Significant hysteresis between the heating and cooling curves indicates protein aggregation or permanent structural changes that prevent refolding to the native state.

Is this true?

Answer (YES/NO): NO